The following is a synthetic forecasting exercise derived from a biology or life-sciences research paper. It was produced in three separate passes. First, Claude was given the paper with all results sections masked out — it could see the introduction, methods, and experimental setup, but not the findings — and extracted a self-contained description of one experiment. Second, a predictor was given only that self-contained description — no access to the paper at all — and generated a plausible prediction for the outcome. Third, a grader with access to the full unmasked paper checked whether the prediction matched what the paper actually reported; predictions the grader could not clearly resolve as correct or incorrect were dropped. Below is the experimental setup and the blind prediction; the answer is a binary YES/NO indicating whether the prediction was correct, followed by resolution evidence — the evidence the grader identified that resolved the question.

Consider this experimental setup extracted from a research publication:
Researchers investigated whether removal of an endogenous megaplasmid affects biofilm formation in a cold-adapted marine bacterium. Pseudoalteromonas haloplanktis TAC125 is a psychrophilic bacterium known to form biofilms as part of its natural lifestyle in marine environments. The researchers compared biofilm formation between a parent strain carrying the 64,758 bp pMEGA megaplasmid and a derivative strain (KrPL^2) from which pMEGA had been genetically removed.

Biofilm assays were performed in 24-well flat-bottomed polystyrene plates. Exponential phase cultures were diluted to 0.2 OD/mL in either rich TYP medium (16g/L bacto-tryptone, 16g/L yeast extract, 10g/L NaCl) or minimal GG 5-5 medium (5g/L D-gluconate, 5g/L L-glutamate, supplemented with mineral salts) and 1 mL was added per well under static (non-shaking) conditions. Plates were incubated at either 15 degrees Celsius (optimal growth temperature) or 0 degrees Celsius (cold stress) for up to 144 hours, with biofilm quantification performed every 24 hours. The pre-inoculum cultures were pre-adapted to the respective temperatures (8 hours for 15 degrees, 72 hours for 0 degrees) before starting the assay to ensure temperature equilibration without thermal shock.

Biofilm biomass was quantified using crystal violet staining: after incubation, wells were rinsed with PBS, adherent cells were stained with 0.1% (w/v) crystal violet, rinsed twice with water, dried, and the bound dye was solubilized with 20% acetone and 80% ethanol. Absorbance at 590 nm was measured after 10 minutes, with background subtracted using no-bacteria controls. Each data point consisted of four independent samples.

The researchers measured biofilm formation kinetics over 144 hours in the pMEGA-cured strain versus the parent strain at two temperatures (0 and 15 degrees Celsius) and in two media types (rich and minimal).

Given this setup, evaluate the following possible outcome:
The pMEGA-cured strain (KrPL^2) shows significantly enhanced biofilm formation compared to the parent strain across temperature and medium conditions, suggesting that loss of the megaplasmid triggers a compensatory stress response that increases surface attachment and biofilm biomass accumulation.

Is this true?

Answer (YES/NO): NO